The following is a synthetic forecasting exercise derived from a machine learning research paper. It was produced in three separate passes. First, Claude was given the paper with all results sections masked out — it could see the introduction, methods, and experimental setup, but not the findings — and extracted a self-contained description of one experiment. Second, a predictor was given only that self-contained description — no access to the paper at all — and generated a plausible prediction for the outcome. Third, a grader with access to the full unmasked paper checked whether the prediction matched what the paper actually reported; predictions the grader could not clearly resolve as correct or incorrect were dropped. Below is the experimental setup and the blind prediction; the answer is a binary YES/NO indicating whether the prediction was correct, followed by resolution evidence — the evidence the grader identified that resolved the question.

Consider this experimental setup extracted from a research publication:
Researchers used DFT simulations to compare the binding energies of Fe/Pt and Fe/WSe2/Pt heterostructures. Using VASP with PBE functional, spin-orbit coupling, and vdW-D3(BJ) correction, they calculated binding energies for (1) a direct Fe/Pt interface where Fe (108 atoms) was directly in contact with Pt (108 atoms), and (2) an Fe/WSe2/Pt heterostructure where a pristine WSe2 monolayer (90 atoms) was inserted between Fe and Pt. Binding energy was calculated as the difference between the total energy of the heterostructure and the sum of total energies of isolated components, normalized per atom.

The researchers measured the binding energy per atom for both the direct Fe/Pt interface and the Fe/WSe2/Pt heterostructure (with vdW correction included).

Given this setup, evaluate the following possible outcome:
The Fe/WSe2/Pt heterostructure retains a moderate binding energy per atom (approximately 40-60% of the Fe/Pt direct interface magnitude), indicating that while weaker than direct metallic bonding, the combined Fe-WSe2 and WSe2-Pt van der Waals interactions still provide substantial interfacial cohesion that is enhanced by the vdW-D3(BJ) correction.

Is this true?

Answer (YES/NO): NO